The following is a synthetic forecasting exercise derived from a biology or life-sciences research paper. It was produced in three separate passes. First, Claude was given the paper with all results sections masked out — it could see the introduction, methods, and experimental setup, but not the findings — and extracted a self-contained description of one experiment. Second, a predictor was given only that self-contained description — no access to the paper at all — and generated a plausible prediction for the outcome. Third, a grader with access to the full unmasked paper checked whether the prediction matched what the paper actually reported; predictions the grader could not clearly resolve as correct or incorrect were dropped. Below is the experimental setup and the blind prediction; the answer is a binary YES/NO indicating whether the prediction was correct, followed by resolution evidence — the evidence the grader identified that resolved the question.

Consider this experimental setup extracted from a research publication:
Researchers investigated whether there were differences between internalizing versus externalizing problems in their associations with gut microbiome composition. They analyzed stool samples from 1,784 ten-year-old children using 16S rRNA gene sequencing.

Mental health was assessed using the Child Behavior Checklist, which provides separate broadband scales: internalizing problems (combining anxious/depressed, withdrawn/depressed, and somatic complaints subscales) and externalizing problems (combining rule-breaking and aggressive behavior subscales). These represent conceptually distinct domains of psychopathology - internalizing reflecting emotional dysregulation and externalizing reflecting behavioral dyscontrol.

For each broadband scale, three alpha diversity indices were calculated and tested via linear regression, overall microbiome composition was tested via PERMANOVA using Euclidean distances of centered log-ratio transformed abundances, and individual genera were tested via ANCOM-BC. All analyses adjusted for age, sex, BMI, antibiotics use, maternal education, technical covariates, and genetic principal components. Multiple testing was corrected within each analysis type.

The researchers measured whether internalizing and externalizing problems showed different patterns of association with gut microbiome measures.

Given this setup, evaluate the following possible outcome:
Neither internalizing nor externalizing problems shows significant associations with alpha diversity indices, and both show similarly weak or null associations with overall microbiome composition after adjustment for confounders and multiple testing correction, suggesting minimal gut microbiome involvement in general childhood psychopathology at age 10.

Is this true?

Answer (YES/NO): YES